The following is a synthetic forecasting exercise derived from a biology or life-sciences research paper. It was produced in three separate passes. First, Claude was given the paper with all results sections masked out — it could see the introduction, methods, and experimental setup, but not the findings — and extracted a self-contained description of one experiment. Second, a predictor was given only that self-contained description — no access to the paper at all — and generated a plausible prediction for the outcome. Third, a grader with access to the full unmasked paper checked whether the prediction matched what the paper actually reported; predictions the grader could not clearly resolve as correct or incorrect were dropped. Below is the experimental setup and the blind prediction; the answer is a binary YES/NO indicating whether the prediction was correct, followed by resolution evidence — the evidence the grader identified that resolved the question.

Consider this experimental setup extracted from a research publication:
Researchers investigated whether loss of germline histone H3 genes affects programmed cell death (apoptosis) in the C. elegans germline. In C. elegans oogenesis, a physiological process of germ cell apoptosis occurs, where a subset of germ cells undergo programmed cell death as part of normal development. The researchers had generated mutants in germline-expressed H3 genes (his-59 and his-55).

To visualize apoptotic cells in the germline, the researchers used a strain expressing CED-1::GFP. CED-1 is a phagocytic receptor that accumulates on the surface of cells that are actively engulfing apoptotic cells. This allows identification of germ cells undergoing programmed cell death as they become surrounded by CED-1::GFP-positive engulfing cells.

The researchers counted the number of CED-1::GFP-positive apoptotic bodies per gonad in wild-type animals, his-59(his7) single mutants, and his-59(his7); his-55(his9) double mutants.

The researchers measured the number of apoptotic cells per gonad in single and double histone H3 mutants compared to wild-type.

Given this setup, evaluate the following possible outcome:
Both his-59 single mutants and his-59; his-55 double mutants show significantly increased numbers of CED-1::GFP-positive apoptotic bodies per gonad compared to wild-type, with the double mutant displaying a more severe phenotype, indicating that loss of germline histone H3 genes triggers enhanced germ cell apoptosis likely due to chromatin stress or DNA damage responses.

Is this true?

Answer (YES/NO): YES